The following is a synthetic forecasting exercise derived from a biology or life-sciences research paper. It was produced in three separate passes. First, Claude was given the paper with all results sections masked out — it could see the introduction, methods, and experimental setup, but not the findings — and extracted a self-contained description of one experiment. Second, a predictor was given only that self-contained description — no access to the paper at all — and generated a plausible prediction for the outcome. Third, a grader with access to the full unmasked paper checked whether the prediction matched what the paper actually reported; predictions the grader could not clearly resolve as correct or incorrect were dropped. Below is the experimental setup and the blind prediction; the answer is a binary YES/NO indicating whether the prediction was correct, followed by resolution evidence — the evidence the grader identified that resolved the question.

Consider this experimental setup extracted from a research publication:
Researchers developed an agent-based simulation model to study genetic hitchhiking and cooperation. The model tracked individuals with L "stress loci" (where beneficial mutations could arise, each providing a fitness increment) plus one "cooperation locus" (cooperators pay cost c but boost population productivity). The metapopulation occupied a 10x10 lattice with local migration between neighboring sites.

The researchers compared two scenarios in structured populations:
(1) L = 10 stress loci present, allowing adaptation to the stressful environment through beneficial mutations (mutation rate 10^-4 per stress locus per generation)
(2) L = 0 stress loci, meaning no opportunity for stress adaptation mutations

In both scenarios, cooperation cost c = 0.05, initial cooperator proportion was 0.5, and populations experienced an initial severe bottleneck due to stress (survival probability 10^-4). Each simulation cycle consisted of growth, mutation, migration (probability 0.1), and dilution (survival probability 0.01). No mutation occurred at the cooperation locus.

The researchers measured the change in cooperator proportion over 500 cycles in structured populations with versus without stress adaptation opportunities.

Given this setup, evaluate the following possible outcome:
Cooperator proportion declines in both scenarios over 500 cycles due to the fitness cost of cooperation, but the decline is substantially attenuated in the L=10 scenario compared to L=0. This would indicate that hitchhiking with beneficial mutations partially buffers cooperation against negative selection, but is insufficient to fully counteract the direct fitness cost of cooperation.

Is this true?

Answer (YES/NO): NO